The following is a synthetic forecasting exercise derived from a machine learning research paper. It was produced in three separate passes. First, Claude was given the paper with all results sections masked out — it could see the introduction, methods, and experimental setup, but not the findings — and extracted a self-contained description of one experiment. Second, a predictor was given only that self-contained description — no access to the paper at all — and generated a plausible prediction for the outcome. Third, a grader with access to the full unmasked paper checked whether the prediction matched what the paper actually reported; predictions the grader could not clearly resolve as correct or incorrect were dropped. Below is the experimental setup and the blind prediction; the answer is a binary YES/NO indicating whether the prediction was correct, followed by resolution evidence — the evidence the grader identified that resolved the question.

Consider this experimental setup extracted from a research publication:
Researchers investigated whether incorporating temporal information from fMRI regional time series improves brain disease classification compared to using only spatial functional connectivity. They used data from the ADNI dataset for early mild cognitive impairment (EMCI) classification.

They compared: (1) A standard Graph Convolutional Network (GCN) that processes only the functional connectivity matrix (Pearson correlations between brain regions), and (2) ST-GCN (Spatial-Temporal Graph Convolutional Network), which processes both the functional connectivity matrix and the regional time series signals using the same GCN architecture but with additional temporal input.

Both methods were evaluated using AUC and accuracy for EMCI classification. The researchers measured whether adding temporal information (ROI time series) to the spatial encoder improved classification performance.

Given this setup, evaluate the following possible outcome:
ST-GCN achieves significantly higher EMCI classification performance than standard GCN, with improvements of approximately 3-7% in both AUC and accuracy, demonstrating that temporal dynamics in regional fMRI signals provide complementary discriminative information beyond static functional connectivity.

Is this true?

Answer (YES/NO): YES